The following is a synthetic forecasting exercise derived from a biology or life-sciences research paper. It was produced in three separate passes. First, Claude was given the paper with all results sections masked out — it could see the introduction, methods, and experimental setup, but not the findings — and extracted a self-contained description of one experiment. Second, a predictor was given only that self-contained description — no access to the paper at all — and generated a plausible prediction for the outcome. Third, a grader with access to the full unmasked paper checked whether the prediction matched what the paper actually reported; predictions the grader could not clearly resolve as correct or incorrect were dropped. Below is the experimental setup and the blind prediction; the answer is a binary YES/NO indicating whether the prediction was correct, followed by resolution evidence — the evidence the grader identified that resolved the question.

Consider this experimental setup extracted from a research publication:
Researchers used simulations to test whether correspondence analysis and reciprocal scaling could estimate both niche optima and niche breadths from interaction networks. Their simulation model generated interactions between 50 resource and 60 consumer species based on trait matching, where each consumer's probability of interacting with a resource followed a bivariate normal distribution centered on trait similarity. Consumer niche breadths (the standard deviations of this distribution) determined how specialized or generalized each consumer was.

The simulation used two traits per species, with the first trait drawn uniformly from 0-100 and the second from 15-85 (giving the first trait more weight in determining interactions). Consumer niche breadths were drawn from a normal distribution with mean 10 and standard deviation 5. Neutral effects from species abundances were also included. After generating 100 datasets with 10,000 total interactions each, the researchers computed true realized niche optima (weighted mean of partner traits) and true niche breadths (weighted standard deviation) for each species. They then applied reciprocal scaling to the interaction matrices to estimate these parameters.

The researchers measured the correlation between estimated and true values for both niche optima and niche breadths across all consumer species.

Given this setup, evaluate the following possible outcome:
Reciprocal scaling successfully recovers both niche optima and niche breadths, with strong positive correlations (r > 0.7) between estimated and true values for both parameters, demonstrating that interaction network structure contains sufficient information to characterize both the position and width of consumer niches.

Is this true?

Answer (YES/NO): YES